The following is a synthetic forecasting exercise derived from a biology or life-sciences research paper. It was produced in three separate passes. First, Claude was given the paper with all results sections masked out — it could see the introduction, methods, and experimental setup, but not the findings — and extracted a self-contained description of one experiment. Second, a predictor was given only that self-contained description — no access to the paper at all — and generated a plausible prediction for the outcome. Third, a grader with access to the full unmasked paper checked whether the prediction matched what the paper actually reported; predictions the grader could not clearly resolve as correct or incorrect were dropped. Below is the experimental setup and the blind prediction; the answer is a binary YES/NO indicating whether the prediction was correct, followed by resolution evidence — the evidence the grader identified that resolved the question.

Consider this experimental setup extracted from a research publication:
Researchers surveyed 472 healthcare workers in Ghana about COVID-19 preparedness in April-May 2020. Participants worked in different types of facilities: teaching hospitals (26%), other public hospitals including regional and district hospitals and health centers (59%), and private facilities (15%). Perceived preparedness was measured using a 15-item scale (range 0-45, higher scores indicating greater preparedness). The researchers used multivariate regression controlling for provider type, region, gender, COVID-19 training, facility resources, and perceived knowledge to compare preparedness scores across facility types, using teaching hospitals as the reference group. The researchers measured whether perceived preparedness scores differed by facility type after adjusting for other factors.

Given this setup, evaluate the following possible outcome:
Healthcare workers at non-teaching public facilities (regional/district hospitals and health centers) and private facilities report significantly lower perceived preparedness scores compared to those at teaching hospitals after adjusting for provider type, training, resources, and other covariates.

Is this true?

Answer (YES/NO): NO